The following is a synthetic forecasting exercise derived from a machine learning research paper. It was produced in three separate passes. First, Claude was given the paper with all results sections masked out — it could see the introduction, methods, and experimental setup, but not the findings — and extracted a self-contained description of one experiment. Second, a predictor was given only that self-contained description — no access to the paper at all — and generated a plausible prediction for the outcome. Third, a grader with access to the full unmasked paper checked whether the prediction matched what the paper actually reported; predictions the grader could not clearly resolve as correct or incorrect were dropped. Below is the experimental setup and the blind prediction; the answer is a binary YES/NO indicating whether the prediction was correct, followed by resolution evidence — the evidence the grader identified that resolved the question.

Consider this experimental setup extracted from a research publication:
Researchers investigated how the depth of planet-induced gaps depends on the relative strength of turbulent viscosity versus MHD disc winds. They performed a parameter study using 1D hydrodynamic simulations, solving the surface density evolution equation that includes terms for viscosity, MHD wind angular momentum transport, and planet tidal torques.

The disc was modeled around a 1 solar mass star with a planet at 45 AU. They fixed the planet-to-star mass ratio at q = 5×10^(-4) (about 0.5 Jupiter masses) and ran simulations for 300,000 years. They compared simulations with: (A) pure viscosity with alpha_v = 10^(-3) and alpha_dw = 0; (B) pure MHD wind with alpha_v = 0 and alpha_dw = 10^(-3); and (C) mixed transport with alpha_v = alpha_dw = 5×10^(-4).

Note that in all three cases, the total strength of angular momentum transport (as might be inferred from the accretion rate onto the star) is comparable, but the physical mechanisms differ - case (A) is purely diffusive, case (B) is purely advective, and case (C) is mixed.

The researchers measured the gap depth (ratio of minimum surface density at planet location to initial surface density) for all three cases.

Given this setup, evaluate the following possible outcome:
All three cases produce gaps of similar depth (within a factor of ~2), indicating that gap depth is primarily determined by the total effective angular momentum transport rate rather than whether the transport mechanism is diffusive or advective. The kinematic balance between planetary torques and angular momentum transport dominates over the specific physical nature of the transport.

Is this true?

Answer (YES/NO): NO